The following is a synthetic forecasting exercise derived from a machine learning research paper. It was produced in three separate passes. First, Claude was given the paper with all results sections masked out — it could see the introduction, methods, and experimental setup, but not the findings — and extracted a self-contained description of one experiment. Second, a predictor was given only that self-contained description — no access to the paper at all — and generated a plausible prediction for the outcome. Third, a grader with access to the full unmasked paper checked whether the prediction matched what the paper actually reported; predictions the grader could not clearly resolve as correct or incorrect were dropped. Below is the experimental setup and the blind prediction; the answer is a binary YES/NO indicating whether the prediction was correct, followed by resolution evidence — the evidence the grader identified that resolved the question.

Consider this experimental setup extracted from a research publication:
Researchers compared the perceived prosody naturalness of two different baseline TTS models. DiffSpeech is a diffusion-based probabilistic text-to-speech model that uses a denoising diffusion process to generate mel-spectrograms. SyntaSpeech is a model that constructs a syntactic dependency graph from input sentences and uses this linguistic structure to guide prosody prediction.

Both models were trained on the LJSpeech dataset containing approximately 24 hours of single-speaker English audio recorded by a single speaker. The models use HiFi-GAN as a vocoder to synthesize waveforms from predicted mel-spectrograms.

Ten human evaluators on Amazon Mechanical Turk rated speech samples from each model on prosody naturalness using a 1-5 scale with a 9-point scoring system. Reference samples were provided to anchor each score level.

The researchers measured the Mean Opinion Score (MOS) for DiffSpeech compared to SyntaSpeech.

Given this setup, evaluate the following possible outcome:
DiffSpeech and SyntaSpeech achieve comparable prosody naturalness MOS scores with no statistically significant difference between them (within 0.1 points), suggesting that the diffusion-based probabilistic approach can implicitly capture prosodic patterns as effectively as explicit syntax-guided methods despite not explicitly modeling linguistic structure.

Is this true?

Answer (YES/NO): NO